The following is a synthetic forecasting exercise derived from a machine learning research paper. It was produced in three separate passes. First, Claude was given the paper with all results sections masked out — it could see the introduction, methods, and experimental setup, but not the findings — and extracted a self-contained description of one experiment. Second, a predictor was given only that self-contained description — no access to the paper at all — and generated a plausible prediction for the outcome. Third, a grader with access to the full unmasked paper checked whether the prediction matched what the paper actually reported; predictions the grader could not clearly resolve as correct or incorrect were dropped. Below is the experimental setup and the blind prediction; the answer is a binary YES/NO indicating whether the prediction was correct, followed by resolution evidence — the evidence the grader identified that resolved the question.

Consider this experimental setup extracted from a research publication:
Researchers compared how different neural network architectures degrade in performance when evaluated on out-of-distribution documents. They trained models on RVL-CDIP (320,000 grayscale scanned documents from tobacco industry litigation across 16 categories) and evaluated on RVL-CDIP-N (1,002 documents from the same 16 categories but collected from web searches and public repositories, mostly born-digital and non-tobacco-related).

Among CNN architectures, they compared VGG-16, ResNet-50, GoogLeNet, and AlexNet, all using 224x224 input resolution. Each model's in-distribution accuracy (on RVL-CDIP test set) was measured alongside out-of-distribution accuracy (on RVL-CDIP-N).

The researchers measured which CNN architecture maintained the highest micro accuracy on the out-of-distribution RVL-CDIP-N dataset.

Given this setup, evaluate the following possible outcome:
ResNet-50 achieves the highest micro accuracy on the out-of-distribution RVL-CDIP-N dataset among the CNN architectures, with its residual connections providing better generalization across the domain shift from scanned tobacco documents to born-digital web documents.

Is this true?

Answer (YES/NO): NO